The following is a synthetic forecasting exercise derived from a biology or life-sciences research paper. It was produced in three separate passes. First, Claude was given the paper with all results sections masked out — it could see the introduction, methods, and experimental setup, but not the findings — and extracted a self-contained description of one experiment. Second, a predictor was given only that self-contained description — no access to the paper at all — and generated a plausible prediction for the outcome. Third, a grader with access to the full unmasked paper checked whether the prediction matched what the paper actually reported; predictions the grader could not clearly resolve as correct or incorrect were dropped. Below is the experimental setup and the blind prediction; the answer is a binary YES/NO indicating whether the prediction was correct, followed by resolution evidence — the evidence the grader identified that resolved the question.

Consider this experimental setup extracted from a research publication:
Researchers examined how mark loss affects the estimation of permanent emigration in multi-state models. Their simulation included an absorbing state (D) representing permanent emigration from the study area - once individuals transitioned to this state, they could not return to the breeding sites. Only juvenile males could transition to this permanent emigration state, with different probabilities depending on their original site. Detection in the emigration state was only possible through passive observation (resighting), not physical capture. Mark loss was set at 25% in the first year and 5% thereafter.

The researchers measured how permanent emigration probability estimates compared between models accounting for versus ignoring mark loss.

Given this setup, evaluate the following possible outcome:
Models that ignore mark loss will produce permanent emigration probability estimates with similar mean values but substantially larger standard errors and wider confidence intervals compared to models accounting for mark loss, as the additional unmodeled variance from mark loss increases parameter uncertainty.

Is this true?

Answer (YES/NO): NO